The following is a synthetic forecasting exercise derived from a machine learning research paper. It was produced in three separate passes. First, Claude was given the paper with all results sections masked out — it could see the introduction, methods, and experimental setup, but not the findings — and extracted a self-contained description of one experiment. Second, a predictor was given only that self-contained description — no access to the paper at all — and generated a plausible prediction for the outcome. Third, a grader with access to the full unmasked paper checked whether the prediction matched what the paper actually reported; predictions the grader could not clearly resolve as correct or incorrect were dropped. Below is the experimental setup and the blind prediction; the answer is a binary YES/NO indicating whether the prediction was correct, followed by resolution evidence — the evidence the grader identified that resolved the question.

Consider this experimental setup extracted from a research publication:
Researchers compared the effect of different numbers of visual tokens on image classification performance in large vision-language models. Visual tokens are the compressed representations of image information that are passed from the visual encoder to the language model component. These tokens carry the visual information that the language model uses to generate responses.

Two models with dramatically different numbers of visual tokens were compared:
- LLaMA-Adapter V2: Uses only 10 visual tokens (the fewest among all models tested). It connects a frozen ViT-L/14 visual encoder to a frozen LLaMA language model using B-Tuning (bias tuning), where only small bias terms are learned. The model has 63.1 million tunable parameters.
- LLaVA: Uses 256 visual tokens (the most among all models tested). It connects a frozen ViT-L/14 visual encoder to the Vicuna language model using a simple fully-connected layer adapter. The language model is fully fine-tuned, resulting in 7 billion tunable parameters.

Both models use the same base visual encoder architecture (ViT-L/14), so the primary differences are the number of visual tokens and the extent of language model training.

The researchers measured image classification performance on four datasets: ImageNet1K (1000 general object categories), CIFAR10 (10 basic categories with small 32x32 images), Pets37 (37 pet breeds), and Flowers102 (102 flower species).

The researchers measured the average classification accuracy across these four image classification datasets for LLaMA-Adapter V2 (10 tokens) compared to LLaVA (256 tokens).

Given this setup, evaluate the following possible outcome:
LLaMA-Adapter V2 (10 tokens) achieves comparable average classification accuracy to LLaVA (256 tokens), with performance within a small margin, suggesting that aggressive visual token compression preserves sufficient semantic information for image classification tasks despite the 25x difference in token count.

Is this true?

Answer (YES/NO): NO